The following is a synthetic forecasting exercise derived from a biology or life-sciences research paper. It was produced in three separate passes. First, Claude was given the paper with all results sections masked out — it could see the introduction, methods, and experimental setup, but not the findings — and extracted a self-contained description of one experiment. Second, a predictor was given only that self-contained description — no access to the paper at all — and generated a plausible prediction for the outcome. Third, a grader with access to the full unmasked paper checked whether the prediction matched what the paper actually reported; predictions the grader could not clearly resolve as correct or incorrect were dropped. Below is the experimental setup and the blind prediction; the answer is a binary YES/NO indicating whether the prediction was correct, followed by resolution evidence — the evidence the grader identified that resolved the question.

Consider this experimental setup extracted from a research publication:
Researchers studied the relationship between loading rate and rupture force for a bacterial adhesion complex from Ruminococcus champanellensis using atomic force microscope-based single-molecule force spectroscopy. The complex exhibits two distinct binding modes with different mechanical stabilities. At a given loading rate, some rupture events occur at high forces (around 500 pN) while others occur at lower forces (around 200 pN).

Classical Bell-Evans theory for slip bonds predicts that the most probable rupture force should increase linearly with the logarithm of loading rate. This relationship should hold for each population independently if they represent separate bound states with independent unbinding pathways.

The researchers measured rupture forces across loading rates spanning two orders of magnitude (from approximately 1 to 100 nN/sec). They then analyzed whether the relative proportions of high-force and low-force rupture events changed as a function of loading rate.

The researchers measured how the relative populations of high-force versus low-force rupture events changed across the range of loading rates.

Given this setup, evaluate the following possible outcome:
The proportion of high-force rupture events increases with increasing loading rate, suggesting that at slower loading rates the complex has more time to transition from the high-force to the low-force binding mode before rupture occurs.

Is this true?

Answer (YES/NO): YES